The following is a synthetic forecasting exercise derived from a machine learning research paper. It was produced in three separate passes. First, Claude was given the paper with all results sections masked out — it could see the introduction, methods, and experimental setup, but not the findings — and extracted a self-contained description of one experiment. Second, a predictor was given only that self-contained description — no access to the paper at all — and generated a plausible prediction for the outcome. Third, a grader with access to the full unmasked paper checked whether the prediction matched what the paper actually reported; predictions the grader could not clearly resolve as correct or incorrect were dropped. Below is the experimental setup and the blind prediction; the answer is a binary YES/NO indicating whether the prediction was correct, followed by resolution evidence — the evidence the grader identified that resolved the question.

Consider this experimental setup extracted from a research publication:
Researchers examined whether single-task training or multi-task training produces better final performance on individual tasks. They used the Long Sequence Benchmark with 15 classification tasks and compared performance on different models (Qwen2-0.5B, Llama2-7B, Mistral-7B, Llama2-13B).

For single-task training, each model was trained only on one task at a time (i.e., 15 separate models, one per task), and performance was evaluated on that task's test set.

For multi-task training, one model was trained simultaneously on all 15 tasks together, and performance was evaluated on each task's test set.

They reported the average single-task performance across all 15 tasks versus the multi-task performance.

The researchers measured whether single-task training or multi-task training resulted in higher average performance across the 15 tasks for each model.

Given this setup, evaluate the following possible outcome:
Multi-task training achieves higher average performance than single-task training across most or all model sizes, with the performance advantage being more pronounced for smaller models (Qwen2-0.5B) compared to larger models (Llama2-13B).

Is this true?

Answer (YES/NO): NO